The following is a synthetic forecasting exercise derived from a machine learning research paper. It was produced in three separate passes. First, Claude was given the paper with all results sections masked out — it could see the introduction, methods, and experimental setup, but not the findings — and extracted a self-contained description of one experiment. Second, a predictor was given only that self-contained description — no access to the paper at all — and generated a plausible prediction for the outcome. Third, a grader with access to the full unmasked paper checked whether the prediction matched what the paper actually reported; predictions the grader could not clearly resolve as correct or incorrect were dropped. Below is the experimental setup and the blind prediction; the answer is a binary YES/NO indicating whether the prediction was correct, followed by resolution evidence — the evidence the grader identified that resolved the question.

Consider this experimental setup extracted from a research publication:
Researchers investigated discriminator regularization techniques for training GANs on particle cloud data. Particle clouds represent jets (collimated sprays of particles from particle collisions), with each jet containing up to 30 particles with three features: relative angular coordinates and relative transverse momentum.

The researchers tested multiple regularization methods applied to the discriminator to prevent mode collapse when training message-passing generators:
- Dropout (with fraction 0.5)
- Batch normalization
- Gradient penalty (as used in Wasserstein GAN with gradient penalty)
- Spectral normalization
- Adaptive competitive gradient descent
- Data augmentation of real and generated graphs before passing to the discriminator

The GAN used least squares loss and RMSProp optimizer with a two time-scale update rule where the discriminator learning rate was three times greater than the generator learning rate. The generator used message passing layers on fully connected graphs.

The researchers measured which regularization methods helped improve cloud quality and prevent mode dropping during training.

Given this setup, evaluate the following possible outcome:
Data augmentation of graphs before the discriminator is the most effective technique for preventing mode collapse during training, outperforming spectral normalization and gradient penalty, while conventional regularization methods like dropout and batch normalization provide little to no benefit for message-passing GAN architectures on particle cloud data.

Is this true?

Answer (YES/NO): NO